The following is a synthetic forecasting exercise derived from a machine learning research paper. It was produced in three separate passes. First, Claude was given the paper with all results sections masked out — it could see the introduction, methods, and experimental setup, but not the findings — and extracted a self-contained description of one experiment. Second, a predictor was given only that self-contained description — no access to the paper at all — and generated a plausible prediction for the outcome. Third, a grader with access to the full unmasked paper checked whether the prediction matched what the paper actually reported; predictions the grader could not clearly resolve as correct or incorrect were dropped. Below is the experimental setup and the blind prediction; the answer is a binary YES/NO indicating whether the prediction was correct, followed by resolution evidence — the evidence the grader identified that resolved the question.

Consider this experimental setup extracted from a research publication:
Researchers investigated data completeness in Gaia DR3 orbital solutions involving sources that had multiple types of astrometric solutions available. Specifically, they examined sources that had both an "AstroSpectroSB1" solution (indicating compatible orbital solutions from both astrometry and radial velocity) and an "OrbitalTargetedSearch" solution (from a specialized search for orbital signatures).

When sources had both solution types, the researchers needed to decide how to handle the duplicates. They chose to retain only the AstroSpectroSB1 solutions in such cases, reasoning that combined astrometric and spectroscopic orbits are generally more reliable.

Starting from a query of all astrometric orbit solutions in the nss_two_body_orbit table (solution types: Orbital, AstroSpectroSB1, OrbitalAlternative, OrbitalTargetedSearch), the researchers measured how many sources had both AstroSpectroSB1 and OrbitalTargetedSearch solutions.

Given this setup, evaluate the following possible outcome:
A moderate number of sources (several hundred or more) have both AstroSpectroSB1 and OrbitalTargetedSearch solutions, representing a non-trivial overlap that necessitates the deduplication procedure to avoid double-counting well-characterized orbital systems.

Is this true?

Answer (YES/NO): NO